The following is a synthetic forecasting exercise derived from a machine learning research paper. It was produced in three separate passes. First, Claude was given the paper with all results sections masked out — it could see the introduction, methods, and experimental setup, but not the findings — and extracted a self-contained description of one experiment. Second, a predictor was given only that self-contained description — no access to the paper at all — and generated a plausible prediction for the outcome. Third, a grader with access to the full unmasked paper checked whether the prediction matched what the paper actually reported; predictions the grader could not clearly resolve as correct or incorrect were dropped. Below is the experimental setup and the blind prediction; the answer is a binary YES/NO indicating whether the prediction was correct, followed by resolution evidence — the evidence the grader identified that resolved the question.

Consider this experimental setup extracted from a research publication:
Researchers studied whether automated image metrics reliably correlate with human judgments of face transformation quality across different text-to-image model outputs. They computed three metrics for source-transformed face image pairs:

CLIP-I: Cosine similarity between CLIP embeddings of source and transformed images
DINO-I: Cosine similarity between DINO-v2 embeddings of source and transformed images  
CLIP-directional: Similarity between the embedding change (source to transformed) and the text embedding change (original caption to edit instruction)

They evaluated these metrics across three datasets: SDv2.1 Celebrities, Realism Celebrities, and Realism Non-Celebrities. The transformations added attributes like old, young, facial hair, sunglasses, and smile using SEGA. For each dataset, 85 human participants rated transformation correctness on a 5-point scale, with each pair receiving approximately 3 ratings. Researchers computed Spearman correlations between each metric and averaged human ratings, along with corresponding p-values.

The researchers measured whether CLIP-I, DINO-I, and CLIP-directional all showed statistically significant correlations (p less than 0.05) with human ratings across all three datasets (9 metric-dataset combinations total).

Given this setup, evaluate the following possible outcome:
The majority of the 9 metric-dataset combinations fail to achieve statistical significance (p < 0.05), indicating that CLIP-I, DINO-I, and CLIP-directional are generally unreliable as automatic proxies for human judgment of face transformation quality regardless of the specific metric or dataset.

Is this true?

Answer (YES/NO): NO